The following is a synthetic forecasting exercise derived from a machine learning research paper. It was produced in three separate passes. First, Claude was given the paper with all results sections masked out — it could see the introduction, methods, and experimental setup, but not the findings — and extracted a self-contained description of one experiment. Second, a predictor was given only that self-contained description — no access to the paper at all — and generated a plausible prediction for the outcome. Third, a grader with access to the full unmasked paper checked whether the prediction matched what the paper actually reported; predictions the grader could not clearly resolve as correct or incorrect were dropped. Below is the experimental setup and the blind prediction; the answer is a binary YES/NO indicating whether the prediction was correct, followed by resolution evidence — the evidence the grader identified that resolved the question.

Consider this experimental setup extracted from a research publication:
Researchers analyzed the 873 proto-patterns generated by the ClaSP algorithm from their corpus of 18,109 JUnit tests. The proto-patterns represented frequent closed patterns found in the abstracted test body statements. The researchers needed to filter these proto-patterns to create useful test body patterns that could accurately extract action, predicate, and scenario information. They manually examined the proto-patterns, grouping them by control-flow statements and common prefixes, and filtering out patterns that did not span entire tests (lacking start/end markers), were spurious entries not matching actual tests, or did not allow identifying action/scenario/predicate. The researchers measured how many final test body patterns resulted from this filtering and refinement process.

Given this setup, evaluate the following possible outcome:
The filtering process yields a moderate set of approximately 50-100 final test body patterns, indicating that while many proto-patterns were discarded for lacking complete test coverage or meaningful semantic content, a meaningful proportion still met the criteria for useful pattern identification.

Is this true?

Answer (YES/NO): NO